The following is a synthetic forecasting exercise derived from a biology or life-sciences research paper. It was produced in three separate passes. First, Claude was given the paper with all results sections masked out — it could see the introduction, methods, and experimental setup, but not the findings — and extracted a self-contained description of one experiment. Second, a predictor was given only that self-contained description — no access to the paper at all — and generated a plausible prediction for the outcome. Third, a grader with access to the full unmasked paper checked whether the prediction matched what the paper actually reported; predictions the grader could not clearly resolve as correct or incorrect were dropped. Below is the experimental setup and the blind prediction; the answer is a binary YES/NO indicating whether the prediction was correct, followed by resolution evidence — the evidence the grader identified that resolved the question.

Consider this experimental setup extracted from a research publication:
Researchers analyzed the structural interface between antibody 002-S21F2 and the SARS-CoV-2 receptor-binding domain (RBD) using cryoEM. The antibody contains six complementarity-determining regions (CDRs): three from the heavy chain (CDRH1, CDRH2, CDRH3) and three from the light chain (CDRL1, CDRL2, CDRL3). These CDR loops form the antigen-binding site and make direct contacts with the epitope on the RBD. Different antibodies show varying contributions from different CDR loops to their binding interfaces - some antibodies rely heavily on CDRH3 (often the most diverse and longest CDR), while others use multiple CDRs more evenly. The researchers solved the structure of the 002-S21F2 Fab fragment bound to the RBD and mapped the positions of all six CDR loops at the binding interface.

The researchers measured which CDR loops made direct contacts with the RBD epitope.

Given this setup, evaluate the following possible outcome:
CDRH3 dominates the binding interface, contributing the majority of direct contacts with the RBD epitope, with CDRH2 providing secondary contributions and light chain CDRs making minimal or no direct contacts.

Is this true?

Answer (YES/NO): NO